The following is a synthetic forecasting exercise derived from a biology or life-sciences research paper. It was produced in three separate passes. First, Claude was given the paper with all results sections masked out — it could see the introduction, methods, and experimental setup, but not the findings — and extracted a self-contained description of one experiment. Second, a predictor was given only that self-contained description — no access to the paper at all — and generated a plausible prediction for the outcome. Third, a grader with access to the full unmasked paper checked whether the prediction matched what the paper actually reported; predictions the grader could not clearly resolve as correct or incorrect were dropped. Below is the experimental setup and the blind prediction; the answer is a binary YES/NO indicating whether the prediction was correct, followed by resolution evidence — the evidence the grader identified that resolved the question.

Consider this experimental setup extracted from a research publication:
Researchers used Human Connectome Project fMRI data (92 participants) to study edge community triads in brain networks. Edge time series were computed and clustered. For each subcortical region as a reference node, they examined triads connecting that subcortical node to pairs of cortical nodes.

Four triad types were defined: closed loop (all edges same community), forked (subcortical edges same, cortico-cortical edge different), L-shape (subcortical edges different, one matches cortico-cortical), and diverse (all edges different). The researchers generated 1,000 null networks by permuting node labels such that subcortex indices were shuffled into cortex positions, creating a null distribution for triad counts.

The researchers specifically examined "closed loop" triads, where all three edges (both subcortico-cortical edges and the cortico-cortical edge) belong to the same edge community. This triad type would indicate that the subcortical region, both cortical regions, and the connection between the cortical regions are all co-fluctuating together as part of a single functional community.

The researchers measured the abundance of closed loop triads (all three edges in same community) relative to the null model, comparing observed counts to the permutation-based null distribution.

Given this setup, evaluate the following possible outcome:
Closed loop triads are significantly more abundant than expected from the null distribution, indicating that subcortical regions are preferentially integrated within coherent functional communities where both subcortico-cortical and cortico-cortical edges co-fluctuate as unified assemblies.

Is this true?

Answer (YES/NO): NO